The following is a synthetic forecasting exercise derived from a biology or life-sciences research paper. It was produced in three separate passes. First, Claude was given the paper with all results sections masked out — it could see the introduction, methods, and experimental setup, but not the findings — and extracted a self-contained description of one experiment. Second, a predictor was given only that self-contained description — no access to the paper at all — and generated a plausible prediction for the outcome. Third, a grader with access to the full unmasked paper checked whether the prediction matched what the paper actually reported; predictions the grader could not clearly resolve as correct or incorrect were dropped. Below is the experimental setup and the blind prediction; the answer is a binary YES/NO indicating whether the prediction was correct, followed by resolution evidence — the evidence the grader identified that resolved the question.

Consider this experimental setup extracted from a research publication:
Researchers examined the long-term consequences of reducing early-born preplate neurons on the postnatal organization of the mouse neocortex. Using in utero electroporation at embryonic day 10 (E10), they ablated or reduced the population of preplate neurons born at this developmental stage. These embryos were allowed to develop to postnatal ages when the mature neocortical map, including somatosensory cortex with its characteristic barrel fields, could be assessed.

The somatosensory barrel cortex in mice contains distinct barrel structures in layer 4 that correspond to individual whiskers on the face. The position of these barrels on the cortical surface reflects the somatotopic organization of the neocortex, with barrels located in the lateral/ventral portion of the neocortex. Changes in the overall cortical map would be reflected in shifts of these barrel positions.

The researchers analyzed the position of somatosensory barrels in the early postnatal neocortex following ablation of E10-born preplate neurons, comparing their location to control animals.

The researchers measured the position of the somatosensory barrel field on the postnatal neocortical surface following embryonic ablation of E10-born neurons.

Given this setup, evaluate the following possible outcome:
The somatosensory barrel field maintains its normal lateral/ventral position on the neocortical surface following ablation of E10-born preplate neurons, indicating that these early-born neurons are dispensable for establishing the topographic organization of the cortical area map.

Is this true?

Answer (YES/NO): NO